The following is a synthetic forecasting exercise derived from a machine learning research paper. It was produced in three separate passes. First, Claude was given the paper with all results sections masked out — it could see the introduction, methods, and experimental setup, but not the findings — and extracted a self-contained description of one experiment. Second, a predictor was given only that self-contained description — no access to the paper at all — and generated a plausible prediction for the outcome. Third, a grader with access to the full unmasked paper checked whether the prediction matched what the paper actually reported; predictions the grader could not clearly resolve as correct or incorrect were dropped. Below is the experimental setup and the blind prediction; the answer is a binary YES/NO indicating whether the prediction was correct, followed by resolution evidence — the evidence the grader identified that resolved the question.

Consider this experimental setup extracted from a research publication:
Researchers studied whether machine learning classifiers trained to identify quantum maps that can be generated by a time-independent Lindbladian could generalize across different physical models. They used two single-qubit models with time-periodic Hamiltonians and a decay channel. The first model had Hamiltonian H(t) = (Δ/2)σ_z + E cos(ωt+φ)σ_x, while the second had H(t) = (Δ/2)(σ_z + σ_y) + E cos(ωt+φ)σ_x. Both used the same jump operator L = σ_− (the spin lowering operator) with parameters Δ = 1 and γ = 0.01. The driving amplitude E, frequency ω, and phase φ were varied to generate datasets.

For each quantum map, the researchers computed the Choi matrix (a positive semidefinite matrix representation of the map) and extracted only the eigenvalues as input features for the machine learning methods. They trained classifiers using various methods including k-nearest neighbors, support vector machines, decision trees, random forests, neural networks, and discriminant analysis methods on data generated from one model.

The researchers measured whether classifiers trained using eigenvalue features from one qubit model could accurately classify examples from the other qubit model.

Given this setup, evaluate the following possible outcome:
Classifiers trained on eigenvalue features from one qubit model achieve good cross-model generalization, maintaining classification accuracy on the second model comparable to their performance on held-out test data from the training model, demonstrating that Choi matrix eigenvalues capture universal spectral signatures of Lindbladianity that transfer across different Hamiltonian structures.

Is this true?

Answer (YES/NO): NO